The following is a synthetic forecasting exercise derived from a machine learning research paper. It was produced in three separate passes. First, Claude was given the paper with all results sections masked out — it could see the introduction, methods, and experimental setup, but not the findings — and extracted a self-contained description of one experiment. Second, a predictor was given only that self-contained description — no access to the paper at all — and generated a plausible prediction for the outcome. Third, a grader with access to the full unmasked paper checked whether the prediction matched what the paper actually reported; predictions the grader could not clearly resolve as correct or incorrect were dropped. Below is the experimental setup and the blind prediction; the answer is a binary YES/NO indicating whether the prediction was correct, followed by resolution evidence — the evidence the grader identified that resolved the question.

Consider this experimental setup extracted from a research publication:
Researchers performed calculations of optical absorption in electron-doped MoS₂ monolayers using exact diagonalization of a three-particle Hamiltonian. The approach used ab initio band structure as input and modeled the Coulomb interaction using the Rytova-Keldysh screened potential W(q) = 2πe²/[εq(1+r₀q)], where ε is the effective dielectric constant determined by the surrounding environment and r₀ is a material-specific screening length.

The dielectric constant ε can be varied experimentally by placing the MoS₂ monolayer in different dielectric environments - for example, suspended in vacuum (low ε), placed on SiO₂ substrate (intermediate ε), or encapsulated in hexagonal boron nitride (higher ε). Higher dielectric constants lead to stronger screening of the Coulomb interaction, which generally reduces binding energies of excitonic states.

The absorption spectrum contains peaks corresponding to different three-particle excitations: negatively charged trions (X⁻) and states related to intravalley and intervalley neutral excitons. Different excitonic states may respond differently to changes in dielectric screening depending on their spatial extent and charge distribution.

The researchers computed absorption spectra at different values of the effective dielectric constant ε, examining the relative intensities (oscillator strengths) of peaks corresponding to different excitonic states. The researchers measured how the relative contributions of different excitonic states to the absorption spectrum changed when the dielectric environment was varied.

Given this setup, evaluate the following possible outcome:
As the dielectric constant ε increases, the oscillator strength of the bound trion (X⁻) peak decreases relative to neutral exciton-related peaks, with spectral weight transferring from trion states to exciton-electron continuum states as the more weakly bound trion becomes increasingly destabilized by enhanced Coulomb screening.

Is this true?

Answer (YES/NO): NO